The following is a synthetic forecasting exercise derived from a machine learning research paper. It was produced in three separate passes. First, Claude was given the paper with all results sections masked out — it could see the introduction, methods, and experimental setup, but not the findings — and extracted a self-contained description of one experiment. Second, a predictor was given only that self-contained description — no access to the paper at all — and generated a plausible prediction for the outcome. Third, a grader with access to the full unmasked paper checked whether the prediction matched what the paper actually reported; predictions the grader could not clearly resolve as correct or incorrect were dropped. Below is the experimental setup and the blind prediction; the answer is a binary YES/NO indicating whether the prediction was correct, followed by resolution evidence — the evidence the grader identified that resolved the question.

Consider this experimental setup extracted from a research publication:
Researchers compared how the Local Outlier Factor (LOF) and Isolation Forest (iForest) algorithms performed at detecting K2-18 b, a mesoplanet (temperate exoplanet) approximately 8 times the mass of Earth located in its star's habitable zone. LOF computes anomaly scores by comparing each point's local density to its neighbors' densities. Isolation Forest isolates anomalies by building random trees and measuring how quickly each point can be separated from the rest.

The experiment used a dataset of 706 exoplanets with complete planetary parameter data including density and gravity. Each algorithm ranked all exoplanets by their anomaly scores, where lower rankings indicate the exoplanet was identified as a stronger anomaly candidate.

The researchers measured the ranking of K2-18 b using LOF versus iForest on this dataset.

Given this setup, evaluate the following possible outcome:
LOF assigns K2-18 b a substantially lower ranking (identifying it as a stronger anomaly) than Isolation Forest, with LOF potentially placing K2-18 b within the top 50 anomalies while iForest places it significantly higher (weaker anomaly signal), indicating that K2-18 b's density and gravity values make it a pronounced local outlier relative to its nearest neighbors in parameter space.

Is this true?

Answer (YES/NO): NO